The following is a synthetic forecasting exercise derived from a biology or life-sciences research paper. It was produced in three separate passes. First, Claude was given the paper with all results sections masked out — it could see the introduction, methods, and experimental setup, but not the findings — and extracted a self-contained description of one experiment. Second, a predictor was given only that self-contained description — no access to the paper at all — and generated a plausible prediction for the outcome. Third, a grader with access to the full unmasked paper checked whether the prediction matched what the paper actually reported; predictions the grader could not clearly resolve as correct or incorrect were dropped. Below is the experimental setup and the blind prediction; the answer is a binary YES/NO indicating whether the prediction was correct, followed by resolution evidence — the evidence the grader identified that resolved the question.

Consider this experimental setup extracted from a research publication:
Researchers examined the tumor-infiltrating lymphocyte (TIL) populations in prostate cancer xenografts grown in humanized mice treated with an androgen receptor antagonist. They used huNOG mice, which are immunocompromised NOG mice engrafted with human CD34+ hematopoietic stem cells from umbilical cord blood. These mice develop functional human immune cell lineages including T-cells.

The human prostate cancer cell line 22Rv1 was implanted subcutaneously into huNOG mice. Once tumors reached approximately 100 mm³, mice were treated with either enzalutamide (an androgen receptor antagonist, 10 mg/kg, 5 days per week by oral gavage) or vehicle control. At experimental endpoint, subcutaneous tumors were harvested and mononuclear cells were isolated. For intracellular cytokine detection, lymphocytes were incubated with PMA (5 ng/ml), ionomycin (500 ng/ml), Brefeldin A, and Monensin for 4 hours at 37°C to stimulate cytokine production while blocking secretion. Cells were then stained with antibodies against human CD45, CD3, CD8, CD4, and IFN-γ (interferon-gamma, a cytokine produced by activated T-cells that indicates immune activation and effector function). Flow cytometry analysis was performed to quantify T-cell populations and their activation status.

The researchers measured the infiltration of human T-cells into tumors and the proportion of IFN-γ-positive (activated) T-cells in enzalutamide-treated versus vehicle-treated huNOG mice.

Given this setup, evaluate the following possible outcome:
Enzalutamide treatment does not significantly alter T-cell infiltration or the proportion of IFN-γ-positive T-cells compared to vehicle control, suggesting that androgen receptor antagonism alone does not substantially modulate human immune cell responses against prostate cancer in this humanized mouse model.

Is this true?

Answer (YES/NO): NO